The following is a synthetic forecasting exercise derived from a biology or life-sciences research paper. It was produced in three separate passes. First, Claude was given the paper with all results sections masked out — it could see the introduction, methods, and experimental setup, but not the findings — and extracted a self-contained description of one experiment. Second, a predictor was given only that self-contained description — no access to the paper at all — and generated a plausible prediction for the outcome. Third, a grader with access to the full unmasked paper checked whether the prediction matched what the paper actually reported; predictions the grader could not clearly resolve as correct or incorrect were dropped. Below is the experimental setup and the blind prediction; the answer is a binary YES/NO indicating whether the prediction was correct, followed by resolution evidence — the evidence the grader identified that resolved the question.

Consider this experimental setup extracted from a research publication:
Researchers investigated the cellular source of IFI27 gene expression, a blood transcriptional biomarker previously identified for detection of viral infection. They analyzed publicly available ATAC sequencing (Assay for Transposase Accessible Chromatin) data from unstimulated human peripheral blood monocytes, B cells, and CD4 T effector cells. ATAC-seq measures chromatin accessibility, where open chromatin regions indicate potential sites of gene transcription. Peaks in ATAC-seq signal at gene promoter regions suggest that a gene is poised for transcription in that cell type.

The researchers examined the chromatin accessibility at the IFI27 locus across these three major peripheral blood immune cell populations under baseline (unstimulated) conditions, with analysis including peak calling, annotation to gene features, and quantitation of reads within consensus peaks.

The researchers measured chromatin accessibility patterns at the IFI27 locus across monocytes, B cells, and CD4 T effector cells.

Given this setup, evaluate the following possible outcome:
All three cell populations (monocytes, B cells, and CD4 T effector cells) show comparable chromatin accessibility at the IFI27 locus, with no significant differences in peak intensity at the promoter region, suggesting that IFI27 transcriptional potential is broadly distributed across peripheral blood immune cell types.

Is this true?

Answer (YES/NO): NO